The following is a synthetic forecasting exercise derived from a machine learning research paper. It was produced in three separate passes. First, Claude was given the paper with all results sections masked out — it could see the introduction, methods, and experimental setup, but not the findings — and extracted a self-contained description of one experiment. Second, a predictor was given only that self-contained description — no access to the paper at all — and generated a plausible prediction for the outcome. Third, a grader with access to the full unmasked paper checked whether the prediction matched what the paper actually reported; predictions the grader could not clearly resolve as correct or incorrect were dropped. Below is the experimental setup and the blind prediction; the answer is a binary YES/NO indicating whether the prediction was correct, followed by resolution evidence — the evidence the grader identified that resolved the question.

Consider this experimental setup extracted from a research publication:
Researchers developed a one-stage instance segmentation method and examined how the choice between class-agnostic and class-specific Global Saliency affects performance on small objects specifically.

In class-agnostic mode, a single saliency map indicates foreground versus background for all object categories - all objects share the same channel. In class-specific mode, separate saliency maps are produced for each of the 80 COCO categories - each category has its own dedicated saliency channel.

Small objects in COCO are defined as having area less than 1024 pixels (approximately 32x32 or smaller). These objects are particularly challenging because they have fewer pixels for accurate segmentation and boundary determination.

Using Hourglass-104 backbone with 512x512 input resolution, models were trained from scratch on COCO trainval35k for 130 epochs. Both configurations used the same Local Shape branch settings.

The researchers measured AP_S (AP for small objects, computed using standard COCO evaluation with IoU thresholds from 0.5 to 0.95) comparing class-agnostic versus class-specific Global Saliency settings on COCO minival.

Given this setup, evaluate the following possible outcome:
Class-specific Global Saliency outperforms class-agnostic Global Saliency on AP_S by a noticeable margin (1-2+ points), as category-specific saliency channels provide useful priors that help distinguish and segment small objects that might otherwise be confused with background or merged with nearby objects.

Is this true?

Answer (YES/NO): YES